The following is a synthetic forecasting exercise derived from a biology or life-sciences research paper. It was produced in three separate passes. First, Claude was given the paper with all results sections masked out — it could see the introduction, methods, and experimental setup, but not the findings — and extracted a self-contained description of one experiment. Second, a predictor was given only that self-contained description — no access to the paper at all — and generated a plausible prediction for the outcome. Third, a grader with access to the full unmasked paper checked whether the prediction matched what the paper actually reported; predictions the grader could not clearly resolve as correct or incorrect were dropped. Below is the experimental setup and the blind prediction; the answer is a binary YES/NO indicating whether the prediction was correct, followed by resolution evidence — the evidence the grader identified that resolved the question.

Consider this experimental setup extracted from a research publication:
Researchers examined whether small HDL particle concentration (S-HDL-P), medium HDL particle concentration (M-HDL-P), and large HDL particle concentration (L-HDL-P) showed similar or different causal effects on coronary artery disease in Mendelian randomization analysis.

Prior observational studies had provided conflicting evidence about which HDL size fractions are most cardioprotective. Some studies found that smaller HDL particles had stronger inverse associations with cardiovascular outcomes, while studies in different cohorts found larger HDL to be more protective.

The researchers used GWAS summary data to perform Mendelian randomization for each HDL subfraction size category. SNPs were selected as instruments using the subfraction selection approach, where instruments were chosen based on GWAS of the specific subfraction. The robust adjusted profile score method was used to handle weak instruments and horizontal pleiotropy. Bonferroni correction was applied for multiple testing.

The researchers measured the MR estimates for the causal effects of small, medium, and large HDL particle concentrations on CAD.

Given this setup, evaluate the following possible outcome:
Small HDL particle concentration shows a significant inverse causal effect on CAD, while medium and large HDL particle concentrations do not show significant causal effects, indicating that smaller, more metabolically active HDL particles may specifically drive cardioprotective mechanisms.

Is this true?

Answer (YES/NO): NO